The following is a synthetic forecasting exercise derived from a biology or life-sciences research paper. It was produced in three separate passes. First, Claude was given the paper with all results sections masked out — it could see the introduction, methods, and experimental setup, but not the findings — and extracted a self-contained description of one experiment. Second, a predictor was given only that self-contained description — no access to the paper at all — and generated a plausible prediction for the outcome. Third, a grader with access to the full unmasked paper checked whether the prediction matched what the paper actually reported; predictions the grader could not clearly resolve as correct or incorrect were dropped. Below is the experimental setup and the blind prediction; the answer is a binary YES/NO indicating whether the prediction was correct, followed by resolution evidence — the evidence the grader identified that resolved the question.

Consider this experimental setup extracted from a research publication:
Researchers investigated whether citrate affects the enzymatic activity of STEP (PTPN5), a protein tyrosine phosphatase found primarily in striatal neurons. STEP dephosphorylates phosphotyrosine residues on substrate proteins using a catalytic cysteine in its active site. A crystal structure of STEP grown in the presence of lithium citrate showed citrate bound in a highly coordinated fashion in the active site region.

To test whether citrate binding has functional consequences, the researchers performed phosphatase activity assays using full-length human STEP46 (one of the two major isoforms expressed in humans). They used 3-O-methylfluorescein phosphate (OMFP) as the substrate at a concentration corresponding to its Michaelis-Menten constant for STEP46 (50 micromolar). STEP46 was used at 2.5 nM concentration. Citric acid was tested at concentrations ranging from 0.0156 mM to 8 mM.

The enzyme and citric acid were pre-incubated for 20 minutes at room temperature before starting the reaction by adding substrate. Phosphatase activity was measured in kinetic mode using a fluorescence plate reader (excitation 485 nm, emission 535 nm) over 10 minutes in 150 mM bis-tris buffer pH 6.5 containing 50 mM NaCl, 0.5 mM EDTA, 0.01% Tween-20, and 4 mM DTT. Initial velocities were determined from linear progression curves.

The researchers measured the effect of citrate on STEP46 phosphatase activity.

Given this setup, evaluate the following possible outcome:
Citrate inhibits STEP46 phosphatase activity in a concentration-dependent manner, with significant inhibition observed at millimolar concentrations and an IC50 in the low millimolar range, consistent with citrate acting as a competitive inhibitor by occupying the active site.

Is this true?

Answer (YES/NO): NO